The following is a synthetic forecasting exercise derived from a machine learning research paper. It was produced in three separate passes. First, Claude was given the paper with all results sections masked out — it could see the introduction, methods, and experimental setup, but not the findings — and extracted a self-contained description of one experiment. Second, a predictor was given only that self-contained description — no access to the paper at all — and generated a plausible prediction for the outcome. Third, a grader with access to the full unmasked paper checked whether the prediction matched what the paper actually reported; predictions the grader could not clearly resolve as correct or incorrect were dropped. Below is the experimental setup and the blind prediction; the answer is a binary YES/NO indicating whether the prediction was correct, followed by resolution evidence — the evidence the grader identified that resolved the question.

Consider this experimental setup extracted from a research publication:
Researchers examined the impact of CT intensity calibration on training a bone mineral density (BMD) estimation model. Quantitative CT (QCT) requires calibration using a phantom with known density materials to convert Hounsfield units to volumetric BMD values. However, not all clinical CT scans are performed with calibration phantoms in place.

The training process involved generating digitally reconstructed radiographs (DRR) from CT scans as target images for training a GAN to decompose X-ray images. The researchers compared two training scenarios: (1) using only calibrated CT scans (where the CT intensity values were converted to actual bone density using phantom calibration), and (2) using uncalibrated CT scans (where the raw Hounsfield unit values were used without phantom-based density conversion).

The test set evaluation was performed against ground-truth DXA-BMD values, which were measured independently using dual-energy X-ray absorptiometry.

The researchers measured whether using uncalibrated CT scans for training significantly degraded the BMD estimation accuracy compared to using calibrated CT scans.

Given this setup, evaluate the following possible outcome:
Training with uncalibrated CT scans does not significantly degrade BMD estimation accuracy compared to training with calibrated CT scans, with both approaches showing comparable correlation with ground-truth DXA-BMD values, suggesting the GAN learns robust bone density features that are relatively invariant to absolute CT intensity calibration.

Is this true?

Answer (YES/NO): YES